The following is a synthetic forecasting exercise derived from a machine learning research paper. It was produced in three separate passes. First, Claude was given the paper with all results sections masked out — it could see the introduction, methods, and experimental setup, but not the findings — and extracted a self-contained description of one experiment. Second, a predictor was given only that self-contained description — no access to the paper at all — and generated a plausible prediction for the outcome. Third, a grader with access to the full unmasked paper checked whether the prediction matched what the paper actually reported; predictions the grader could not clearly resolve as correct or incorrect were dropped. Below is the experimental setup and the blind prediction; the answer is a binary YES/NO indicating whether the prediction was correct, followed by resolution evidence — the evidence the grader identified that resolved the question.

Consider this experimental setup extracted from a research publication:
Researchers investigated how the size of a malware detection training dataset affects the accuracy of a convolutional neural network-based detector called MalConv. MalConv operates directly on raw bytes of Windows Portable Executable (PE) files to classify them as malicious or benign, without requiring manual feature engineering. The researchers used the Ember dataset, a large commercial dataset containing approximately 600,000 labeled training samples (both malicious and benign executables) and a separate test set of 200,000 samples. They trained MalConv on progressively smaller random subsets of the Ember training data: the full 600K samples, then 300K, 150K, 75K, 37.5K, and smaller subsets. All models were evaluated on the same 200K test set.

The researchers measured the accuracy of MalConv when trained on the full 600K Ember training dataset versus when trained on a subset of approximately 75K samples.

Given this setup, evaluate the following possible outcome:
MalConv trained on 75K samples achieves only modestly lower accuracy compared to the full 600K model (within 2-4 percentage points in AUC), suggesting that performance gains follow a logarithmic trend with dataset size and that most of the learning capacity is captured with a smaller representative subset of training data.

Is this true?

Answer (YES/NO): NO